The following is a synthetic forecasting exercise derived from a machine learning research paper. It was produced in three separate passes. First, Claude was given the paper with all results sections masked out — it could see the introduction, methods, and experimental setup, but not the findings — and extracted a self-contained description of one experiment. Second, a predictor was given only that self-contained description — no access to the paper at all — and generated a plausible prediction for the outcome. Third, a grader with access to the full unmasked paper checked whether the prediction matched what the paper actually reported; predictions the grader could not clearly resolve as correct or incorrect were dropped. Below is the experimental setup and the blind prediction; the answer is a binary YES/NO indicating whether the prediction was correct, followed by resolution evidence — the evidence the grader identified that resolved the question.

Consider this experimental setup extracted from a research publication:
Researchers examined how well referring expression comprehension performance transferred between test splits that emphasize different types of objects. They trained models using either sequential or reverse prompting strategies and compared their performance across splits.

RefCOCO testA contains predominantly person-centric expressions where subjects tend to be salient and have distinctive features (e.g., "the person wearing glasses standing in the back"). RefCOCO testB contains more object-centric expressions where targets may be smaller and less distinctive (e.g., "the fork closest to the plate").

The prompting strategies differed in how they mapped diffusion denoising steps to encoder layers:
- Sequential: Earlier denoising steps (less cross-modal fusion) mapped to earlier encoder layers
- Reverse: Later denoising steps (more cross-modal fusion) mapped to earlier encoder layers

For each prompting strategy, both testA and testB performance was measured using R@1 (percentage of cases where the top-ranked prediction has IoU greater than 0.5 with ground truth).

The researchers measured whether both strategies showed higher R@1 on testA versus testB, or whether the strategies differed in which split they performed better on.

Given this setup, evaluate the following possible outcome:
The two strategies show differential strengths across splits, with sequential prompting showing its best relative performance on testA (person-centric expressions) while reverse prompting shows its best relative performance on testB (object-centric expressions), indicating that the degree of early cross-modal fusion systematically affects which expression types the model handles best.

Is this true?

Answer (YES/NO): NO